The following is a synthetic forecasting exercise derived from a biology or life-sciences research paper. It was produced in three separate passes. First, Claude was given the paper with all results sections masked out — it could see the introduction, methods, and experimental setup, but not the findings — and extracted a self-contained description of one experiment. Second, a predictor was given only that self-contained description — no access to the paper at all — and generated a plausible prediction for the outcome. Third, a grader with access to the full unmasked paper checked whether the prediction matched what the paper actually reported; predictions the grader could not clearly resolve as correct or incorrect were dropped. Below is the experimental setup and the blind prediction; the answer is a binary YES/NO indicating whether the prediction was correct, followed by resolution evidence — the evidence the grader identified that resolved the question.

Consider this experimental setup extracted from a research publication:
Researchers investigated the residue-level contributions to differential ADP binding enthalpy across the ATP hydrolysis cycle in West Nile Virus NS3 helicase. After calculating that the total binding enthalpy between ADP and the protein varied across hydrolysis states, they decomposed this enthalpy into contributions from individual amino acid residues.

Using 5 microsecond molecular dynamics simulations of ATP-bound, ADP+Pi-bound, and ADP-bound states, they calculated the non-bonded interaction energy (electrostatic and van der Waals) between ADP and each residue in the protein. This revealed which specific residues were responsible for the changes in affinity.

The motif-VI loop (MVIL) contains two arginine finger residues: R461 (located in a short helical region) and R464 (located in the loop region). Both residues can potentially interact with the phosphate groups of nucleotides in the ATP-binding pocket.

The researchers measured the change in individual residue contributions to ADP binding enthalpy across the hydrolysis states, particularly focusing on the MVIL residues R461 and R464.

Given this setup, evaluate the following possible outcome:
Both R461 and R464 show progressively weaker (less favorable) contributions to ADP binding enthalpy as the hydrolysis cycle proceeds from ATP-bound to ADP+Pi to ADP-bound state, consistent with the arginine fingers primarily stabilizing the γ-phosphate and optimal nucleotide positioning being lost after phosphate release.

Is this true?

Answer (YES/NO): NO